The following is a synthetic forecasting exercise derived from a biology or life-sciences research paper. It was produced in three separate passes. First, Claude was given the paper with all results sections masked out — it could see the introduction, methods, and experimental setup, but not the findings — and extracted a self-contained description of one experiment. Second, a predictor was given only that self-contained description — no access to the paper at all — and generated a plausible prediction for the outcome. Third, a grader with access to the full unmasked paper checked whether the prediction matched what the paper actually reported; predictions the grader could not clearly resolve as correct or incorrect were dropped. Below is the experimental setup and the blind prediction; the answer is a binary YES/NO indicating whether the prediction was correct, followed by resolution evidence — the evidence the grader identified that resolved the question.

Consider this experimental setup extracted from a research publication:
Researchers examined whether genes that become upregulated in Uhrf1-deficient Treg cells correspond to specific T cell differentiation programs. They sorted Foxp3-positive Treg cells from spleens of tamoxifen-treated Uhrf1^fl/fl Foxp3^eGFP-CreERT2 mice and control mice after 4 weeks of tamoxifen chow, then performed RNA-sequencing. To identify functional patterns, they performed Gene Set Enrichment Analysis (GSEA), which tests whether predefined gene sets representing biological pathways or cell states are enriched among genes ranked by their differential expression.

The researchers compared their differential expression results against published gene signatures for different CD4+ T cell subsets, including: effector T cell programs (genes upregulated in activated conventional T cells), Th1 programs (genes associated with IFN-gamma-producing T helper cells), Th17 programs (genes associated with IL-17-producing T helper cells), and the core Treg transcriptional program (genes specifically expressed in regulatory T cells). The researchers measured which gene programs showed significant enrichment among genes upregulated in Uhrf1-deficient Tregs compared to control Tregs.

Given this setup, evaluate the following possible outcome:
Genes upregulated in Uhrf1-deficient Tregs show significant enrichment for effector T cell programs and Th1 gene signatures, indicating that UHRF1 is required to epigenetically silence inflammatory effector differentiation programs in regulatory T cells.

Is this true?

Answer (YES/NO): YES